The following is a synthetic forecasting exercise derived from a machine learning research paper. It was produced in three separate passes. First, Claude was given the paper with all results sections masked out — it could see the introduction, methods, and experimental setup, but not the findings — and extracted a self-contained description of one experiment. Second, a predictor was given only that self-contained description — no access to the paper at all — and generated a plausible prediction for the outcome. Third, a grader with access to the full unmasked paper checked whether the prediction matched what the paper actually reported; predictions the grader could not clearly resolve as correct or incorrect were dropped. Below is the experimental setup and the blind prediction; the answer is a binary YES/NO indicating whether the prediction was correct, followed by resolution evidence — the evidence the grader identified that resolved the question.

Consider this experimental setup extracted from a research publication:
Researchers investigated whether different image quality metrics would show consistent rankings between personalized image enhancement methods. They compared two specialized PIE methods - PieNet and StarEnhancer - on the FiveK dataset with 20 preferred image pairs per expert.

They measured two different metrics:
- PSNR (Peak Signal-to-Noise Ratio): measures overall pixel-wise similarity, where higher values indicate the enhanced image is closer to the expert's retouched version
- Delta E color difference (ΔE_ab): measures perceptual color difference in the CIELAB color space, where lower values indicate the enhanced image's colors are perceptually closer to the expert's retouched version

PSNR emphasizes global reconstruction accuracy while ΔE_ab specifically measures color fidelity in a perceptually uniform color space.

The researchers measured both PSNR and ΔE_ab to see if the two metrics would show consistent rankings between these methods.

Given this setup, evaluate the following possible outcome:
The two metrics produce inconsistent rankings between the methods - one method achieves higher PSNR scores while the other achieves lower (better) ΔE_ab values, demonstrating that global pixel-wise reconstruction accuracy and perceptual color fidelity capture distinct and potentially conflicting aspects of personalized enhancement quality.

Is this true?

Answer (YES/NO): NO